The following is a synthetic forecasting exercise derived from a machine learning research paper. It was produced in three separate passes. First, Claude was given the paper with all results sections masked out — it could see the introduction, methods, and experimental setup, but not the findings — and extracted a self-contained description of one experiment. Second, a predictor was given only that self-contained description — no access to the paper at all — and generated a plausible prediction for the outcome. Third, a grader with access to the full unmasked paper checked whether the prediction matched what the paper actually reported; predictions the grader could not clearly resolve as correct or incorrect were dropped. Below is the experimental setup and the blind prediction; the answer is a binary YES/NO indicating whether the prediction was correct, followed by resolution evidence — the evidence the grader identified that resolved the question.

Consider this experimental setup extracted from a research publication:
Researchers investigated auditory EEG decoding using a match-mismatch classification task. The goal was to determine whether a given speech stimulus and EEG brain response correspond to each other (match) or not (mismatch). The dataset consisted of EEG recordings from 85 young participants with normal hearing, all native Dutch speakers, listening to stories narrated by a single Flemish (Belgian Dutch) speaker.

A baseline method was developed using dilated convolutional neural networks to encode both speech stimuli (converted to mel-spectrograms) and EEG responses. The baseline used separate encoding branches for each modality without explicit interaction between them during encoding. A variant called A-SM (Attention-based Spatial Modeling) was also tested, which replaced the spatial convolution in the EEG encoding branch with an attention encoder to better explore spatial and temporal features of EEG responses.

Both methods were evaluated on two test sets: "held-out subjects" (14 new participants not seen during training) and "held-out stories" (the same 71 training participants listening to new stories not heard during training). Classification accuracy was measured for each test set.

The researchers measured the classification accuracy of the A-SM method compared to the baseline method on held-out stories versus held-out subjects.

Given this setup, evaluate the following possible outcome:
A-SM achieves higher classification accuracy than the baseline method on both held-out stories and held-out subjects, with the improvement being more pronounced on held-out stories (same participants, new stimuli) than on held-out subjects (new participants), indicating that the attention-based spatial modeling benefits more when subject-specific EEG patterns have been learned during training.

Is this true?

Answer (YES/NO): NO